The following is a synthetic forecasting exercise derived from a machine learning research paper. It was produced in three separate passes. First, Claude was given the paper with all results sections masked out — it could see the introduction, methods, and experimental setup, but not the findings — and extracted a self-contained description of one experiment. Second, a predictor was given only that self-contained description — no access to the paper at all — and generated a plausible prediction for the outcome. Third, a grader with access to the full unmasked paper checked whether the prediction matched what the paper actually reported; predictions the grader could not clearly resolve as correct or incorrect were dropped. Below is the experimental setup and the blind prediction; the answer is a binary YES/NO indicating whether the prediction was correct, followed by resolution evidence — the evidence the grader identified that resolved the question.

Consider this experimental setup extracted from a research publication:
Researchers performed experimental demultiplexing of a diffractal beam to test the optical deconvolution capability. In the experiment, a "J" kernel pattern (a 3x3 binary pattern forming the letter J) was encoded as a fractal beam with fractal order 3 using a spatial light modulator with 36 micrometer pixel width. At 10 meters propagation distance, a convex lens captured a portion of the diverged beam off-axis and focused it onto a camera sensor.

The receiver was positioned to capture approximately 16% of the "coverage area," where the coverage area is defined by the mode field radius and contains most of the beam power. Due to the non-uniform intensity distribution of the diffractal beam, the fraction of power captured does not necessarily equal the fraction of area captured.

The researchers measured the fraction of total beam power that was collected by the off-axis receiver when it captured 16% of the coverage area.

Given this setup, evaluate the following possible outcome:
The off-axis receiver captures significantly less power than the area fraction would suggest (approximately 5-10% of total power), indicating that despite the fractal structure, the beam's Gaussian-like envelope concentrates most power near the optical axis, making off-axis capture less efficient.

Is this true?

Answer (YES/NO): YES